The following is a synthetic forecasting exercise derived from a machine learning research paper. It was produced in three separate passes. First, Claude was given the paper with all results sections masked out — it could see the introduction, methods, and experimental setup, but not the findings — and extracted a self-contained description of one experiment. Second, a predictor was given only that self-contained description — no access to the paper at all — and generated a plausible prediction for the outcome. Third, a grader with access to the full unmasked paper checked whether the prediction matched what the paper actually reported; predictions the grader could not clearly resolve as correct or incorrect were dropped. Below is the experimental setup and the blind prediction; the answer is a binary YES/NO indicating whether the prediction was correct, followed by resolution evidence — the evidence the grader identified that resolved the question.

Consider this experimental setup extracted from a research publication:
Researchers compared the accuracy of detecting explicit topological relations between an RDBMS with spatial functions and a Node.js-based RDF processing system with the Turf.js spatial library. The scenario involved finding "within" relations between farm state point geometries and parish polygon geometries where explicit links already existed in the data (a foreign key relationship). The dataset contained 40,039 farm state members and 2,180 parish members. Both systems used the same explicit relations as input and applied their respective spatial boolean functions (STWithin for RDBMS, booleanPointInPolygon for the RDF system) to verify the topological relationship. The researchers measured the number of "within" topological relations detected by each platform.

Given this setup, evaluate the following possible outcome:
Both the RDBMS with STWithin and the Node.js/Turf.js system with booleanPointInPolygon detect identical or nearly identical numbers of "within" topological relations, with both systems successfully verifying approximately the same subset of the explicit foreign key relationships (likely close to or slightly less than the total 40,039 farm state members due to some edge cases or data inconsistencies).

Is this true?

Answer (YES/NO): YES